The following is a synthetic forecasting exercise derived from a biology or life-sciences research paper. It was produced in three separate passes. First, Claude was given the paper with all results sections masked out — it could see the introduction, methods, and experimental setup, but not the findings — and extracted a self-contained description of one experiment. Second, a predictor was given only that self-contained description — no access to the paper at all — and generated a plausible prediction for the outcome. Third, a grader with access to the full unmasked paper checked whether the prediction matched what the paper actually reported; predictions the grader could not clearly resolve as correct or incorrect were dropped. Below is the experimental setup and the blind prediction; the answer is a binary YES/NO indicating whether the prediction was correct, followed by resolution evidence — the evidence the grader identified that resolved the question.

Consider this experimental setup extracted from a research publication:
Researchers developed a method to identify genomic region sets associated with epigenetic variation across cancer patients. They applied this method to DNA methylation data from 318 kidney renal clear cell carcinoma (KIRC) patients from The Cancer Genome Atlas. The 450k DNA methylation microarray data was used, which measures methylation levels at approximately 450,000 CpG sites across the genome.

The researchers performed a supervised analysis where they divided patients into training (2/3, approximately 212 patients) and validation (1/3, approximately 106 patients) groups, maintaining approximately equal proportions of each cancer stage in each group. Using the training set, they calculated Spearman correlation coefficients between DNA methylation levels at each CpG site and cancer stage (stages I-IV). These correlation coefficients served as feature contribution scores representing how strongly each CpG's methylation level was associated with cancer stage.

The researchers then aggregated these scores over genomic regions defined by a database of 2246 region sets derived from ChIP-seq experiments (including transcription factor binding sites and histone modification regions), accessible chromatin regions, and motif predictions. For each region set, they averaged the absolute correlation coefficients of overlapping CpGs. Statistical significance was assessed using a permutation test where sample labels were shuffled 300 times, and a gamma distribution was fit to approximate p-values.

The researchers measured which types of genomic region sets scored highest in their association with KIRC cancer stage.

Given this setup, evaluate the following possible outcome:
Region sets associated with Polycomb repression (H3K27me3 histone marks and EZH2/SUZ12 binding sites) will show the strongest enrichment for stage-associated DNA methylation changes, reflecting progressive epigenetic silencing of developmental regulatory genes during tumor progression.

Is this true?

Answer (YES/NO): YES